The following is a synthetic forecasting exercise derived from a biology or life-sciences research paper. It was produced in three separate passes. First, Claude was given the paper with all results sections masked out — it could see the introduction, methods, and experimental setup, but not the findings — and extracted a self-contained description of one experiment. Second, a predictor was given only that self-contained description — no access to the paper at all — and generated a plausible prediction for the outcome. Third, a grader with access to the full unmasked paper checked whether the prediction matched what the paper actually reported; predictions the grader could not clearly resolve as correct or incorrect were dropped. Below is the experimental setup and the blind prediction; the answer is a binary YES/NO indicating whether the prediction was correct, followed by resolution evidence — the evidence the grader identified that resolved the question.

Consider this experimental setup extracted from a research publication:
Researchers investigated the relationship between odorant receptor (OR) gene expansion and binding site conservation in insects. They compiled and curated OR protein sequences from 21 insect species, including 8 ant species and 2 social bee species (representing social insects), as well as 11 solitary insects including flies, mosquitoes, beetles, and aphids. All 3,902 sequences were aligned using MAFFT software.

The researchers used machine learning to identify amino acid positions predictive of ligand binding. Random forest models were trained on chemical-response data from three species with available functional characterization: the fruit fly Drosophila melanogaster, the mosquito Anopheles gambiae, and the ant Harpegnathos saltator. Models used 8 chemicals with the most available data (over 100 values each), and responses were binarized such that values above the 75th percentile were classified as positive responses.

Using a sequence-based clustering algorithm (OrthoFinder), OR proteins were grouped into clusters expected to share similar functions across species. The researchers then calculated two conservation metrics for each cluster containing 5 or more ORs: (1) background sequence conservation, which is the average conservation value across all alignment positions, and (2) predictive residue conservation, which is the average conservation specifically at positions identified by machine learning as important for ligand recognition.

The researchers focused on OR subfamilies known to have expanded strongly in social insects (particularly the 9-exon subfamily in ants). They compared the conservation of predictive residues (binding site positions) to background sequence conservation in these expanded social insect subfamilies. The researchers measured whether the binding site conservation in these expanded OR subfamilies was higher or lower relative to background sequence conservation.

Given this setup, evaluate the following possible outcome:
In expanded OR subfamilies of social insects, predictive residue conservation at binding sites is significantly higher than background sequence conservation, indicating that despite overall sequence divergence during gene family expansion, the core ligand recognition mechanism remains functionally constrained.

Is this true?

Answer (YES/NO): NO